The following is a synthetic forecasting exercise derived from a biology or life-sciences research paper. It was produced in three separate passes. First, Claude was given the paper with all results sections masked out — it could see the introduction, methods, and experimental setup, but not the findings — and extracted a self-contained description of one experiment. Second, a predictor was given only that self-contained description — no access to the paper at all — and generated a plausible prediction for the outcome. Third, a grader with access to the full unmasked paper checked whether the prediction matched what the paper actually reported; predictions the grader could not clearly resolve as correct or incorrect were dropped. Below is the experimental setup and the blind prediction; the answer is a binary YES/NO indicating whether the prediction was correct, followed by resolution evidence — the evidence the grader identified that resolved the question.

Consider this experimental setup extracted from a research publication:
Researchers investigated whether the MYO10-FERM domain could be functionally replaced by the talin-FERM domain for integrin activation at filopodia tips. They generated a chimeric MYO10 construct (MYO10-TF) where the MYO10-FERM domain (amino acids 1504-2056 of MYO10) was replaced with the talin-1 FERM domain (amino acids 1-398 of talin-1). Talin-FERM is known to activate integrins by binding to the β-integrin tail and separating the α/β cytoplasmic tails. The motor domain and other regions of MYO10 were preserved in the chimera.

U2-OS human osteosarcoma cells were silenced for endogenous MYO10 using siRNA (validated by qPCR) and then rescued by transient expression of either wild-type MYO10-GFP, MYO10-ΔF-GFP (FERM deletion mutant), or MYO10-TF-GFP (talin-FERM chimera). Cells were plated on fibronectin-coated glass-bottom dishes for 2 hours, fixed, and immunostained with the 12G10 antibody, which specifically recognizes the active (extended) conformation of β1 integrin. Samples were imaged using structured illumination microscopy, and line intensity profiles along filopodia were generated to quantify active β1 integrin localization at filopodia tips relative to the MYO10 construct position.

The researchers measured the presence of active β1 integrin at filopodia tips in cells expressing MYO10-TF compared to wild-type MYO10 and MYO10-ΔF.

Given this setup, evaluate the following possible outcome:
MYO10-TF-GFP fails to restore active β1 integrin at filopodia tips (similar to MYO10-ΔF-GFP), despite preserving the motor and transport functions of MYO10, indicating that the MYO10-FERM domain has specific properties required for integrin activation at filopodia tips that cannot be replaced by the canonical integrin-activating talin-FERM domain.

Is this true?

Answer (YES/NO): NO